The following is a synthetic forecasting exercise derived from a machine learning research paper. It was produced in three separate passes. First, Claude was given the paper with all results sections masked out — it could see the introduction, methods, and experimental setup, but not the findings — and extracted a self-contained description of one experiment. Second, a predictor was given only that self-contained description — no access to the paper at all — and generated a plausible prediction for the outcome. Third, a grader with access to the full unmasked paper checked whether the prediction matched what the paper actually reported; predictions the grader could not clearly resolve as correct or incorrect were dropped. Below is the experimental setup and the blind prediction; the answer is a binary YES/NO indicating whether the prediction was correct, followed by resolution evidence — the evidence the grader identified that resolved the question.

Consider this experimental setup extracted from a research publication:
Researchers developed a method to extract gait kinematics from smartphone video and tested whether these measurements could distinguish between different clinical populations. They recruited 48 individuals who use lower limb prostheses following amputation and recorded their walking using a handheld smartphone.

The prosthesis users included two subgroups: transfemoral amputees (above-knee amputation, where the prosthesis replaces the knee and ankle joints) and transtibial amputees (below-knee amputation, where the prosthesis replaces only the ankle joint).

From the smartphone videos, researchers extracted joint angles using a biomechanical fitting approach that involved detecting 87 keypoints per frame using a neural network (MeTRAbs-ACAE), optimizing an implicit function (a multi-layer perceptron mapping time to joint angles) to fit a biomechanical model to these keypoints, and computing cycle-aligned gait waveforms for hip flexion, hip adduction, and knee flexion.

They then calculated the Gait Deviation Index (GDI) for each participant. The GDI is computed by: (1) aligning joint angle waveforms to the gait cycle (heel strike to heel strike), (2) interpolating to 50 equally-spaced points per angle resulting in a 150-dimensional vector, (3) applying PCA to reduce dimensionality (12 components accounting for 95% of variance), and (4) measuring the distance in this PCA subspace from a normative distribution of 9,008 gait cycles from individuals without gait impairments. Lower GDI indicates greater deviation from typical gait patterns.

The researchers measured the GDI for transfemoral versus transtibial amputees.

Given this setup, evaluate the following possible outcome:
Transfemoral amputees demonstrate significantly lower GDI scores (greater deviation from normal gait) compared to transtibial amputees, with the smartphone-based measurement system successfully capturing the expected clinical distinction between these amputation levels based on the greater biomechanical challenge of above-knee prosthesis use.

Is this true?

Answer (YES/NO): YES